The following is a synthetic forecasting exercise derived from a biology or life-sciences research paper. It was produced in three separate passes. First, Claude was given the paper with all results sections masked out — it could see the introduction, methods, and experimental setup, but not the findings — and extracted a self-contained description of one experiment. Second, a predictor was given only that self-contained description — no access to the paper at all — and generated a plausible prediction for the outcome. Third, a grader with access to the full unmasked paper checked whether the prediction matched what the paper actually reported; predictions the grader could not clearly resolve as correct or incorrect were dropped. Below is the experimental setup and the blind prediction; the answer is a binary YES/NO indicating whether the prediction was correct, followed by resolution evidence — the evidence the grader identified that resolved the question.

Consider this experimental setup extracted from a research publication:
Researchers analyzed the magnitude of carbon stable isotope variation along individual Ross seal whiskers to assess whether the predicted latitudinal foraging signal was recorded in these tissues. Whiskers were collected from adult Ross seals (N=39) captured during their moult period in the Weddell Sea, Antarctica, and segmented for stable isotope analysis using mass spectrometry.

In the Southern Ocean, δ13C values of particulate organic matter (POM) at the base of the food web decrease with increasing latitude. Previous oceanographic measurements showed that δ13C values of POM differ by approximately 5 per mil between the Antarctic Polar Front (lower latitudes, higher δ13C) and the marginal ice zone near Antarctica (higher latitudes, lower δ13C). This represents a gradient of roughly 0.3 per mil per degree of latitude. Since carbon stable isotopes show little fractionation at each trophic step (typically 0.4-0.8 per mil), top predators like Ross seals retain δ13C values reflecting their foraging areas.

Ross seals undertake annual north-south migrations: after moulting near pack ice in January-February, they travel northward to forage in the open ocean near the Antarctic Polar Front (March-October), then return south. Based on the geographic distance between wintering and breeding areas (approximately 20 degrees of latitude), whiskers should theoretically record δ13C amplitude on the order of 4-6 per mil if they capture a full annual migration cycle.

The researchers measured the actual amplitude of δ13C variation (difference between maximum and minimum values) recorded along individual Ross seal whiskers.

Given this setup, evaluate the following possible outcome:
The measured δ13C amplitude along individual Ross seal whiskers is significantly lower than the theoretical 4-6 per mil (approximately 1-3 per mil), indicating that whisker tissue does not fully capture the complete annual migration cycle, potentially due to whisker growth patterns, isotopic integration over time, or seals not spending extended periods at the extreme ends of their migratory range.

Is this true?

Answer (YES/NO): YES